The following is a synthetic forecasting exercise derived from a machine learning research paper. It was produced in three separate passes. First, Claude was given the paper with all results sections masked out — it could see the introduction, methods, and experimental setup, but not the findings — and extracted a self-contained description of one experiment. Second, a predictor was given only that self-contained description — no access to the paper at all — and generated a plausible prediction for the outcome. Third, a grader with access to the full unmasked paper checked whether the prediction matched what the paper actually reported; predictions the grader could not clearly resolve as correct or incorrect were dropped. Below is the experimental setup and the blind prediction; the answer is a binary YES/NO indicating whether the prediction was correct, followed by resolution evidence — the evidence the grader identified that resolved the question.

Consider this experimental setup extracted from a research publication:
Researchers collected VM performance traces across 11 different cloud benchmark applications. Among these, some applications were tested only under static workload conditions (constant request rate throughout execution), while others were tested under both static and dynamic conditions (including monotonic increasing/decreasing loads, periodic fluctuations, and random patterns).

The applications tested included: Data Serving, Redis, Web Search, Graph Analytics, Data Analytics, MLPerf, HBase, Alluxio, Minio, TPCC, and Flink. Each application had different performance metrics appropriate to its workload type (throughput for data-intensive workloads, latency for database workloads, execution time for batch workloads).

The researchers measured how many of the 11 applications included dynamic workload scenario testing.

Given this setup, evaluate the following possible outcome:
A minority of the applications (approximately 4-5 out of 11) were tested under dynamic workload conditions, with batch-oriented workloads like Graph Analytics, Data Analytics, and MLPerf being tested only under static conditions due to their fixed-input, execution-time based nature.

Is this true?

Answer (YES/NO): YES